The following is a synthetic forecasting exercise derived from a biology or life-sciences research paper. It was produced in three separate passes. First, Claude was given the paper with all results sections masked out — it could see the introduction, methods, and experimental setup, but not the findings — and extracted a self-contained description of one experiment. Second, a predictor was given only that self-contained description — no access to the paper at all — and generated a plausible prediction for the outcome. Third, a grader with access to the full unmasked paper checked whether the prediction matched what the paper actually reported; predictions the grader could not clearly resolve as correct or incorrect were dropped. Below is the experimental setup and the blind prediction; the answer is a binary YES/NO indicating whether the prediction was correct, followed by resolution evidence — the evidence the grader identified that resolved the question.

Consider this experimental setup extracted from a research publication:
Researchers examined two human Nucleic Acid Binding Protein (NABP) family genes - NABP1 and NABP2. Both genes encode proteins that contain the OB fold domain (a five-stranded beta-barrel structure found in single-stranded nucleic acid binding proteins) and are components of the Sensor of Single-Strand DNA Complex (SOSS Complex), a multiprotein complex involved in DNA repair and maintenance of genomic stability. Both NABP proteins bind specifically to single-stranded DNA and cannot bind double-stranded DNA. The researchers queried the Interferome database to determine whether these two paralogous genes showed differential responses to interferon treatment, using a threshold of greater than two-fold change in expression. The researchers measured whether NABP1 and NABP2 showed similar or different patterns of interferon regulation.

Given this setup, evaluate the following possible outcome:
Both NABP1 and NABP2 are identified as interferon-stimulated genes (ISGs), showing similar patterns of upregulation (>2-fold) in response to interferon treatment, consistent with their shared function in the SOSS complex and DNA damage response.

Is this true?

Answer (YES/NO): NO